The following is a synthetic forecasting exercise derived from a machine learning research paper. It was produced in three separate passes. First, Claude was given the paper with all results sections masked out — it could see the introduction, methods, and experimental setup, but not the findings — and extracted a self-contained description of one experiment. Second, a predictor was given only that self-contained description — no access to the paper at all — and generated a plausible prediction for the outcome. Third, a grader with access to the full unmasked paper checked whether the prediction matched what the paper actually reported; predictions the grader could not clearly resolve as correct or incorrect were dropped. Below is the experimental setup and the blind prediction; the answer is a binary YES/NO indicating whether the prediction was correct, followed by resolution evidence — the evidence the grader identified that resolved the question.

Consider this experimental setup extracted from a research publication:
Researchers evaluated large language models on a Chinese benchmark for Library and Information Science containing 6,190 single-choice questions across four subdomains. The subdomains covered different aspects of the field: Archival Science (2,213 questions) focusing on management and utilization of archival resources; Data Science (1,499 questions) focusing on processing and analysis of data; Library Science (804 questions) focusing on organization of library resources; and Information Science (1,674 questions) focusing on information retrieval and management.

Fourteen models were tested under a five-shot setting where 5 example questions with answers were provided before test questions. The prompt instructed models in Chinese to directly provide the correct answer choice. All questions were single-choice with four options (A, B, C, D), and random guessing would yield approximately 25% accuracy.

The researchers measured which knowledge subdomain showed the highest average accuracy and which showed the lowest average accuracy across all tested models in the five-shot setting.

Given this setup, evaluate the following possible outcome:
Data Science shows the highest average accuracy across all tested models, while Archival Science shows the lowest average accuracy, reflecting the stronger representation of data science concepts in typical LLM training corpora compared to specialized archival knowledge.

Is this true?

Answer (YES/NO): NO